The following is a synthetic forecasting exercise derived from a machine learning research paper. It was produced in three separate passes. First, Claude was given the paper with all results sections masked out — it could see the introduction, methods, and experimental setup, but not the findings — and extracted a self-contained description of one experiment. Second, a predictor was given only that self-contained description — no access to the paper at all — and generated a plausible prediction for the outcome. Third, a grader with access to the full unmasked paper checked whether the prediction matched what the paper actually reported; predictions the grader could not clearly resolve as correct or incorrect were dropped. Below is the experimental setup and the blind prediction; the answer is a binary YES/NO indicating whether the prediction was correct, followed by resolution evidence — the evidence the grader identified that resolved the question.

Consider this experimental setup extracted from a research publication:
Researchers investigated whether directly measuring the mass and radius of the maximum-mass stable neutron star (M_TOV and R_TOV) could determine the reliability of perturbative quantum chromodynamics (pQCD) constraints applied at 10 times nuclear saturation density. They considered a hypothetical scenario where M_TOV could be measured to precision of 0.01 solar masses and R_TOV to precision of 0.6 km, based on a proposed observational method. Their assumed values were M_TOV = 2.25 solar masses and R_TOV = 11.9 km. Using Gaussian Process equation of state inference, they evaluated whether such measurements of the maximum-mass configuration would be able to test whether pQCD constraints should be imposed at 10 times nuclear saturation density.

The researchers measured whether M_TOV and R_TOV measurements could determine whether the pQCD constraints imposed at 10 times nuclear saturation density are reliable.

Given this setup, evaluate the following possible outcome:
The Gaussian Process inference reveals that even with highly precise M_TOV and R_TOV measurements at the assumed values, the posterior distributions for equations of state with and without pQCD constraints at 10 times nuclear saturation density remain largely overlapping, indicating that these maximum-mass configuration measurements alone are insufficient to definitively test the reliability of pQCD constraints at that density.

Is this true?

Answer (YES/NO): NO